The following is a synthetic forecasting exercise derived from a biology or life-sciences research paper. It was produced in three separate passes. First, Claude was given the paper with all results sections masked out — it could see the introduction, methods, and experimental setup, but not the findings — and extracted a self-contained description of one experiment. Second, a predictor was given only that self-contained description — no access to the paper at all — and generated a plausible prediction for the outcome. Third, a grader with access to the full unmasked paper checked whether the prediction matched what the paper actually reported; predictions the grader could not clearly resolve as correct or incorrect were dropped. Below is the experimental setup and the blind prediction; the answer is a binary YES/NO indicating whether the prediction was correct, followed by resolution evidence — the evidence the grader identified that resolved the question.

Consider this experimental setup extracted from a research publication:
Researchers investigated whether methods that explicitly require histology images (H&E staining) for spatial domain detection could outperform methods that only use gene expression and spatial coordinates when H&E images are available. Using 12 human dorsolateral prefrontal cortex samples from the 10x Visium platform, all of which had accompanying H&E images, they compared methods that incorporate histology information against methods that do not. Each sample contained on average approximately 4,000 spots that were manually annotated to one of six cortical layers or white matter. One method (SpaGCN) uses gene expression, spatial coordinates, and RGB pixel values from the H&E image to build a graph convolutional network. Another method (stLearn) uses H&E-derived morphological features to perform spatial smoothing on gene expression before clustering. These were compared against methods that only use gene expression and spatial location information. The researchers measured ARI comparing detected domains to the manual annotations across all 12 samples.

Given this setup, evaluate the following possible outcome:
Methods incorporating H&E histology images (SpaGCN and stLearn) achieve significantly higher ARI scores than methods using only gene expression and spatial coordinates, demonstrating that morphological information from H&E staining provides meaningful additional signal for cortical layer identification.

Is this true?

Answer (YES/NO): NO